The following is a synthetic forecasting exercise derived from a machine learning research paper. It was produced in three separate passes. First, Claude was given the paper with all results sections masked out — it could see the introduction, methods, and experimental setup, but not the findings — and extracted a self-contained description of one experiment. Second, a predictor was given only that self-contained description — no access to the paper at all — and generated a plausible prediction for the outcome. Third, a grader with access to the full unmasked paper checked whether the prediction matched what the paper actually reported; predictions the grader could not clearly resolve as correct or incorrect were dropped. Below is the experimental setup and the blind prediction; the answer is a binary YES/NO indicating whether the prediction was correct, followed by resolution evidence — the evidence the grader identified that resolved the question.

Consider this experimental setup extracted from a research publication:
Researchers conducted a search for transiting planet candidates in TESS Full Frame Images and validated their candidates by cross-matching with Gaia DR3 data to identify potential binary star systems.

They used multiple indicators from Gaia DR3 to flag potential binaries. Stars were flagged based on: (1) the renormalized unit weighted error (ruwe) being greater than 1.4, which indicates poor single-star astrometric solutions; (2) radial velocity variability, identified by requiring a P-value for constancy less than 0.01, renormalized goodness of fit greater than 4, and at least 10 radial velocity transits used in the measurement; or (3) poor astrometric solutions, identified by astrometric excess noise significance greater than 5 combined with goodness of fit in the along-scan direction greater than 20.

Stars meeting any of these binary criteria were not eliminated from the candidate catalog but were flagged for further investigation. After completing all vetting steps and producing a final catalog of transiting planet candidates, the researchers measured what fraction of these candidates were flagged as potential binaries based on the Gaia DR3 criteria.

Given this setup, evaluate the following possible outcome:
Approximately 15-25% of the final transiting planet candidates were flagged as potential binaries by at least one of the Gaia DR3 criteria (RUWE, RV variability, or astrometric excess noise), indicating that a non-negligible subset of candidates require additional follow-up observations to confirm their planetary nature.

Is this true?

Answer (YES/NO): NO